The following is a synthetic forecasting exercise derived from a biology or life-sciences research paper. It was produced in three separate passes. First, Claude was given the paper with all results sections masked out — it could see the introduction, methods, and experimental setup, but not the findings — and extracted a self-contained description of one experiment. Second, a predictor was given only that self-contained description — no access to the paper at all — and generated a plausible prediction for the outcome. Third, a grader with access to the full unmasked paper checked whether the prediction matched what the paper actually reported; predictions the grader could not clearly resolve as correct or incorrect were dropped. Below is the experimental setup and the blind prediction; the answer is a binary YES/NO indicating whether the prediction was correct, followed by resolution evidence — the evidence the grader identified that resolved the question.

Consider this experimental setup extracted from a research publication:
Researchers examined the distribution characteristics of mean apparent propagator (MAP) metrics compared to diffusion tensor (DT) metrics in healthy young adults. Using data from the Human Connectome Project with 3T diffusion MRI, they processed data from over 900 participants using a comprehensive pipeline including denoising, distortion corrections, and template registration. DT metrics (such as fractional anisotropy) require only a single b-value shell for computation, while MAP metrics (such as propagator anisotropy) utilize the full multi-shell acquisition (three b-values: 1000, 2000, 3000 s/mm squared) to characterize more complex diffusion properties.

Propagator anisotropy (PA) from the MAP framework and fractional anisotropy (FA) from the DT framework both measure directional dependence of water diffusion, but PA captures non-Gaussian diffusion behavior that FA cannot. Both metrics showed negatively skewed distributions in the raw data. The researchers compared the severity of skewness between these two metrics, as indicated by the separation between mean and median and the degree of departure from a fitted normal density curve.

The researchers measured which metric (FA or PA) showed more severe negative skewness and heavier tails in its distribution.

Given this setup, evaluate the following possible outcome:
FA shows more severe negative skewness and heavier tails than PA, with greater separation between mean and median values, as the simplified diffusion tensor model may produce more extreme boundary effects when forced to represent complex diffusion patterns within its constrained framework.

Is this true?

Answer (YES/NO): NO